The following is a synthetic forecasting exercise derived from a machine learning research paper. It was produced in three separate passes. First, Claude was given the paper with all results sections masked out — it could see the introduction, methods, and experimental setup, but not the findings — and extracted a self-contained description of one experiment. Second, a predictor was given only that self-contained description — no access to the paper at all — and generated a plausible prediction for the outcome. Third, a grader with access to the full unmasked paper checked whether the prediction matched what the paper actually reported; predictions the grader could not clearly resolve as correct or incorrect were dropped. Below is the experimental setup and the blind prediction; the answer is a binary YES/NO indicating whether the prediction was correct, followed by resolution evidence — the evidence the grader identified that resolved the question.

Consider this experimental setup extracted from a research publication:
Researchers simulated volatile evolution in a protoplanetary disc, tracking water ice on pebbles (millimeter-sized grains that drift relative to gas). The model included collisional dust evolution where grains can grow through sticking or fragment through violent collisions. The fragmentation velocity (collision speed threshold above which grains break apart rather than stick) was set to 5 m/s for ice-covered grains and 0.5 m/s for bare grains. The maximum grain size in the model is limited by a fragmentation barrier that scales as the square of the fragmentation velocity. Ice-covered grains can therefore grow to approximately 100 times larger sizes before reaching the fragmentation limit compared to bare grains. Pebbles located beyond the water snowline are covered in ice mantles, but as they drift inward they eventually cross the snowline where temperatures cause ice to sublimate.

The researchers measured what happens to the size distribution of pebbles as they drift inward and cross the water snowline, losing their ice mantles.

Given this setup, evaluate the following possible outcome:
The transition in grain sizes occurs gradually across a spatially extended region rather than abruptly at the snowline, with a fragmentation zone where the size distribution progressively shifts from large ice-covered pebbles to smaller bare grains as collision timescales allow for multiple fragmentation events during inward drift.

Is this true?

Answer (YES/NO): NO